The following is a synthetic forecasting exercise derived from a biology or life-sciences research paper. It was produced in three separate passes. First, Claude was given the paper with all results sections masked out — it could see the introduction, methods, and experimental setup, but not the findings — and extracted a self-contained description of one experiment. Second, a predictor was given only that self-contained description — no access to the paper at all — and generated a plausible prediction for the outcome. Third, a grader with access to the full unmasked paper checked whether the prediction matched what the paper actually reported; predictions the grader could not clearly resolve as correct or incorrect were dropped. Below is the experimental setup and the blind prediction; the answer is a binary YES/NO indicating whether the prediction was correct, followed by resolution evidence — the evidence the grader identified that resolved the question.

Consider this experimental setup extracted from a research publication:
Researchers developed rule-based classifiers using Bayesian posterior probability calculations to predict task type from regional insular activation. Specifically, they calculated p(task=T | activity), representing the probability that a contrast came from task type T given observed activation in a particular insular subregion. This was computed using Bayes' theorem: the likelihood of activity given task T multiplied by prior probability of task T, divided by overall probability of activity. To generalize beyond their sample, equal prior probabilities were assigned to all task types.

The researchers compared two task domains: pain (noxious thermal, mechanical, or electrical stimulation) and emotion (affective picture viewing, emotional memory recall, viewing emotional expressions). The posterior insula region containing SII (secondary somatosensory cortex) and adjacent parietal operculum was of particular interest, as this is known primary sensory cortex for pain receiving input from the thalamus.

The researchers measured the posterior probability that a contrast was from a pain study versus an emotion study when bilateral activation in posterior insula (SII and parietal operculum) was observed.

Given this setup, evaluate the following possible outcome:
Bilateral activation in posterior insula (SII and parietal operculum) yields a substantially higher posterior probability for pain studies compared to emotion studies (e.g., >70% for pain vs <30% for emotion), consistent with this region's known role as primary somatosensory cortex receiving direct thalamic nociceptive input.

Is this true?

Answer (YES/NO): YES